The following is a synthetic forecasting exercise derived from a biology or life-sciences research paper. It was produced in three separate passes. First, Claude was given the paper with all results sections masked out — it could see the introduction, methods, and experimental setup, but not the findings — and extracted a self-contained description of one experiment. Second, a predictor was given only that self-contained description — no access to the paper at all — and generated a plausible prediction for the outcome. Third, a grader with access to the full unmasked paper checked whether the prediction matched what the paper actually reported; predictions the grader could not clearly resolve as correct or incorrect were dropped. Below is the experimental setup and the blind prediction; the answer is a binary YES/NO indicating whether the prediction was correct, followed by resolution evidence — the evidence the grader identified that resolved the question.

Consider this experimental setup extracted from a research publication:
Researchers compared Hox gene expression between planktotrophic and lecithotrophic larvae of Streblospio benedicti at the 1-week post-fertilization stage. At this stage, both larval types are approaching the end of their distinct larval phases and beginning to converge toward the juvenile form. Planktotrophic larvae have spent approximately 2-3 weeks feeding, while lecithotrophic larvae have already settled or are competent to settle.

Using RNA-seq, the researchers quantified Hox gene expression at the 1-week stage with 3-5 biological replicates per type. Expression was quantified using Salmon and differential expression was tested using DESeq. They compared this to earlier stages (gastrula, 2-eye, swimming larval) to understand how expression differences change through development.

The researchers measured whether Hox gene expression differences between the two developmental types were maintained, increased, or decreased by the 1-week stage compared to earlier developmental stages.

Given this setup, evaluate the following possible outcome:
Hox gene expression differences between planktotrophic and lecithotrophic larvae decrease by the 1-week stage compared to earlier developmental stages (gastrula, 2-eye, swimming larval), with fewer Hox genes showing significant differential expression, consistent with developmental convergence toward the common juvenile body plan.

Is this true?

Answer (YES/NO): YES